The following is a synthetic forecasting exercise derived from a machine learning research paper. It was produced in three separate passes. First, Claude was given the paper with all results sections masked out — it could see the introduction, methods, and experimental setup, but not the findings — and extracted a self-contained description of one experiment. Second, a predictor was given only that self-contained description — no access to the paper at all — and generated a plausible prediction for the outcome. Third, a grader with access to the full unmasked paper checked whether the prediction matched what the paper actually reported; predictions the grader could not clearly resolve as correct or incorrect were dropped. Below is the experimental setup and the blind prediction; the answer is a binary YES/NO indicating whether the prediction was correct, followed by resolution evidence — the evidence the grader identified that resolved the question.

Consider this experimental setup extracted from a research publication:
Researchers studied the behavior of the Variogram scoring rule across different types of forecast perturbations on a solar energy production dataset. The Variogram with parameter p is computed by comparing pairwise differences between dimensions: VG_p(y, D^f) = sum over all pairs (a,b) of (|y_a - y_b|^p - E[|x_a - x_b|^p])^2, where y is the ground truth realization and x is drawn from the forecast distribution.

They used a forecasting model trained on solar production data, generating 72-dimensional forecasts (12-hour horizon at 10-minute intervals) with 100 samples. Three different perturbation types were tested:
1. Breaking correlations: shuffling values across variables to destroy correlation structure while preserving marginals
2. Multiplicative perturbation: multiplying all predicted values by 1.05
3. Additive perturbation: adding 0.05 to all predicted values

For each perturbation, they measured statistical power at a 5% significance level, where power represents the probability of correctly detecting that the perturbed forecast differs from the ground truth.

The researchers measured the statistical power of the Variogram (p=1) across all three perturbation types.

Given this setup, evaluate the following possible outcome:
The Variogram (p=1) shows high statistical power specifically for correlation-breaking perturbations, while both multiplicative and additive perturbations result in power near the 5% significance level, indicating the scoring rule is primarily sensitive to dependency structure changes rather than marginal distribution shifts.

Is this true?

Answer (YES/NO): NO